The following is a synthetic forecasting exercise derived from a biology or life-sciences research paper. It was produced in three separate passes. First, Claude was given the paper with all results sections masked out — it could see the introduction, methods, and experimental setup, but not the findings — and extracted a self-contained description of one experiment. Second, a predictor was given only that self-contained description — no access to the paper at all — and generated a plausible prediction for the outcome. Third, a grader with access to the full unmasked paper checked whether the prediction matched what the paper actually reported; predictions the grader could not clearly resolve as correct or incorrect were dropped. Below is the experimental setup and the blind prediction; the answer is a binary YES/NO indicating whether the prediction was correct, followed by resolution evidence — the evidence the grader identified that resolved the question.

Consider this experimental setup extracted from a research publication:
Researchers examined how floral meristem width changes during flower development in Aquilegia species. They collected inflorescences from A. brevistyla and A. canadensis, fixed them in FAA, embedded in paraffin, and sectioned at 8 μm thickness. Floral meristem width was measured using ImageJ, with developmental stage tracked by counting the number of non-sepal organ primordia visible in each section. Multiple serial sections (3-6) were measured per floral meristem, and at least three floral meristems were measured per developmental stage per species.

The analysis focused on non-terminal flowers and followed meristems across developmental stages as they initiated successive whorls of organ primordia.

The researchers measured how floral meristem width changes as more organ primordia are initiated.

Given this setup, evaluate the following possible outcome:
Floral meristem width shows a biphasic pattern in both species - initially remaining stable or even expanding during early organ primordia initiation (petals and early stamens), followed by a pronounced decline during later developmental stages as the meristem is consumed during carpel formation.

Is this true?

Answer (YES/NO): NO